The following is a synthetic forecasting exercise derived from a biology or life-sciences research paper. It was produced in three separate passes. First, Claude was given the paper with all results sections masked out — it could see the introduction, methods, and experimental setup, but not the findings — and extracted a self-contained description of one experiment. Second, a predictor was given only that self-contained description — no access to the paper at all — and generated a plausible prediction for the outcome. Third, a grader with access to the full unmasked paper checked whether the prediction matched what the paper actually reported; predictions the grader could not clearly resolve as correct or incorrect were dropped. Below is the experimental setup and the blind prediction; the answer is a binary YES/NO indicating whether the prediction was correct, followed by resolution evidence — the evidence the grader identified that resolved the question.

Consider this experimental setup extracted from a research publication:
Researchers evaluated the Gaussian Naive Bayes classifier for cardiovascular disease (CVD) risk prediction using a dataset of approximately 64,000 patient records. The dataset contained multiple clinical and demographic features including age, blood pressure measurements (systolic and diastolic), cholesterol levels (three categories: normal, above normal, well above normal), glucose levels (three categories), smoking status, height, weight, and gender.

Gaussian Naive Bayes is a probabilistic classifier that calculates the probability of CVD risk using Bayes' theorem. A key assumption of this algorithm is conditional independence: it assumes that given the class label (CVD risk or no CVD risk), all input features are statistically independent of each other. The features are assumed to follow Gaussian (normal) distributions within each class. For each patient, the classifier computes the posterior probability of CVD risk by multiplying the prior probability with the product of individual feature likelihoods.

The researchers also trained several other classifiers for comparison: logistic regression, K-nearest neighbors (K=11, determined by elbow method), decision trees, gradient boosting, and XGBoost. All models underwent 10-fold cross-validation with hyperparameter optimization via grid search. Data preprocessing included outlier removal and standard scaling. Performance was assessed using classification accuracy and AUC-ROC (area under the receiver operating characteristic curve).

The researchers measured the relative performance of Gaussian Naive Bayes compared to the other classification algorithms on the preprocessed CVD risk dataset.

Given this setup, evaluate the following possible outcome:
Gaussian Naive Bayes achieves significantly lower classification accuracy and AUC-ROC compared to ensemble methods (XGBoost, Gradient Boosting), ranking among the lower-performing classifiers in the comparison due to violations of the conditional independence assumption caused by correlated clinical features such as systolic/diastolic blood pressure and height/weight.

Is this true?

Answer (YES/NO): YES